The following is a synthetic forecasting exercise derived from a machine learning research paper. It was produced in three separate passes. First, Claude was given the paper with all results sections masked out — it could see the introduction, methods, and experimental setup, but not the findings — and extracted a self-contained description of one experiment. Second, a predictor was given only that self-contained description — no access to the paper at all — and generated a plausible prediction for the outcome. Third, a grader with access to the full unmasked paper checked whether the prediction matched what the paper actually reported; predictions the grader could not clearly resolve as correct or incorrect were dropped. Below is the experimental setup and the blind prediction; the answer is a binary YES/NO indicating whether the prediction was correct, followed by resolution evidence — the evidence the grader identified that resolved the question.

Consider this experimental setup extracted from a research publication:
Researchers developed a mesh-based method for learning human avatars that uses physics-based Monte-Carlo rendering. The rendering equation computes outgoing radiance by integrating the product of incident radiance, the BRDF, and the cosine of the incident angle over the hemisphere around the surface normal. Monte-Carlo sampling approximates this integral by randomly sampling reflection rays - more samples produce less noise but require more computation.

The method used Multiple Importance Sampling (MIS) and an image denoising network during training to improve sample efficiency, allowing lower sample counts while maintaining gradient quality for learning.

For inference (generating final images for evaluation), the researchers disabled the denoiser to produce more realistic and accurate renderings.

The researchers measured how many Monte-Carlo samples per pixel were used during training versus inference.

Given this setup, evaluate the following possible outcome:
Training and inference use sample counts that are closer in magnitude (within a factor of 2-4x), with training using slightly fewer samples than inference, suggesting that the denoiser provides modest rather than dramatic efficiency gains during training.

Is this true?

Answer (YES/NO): NO